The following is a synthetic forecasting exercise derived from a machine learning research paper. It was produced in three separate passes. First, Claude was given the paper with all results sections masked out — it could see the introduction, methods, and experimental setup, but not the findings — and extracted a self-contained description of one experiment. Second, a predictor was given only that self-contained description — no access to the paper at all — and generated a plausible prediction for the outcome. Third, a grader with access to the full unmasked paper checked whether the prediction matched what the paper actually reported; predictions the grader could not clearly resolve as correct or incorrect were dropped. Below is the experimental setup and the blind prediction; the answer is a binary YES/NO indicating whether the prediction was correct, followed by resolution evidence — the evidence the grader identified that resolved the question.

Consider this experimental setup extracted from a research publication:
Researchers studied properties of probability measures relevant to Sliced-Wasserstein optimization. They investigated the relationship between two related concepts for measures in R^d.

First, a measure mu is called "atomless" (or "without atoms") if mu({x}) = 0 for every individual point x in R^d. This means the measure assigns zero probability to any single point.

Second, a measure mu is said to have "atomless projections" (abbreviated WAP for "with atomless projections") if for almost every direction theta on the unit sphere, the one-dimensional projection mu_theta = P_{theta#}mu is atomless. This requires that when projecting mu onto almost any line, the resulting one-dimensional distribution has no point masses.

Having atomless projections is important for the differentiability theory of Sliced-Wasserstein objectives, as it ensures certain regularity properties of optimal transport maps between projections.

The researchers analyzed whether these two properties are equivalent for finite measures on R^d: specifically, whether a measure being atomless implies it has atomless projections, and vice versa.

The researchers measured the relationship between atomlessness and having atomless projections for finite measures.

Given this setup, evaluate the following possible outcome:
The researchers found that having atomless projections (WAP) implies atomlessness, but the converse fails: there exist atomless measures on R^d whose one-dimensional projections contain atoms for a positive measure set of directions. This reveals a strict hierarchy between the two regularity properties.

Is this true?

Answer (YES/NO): NO